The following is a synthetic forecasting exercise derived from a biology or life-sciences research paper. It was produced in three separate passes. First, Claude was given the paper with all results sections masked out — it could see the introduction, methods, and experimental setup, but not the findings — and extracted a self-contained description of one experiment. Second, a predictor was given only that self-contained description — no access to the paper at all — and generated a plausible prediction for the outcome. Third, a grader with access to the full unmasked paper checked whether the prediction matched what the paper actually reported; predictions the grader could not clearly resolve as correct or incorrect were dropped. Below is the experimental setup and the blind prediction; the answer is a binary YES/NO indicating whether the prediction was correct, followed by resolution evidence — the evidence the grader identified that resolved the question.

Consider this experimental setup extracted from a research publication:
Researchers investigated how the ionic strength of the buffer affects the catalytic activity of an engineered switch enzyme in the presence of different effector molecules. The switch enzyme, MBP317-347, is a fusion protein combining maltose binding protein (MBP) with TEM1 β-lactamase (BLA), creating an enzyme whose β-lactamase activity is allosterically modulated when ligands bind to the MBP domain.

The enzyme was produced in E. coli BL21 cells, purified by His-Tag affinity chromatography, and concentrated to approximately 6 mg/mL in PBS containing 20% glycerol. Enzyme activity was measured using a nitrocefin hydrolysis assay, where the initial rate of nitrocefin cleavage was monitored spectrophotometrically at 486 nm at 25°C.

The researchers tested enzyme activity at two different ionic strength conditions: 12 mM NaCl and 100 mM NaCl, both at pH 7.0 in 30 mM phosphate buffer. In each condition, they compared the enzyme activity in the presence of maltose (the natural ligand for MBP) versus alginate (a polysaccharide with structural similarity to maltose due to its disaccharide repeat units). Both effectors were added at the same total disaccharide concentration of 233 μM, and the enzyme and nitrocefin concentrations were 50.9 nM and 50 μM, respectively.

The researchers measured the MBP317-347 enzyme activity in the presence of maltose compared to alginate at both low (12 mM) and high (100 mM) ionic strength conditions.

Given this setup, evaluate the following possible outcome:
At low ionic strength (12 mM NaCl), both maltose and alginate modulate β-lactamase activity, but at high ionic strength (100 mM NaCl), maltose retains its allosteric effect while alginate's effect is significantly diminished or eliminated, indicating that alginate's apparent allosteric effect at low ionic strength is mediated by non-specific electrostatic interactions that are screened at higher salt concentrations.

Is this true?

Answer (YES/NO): NO